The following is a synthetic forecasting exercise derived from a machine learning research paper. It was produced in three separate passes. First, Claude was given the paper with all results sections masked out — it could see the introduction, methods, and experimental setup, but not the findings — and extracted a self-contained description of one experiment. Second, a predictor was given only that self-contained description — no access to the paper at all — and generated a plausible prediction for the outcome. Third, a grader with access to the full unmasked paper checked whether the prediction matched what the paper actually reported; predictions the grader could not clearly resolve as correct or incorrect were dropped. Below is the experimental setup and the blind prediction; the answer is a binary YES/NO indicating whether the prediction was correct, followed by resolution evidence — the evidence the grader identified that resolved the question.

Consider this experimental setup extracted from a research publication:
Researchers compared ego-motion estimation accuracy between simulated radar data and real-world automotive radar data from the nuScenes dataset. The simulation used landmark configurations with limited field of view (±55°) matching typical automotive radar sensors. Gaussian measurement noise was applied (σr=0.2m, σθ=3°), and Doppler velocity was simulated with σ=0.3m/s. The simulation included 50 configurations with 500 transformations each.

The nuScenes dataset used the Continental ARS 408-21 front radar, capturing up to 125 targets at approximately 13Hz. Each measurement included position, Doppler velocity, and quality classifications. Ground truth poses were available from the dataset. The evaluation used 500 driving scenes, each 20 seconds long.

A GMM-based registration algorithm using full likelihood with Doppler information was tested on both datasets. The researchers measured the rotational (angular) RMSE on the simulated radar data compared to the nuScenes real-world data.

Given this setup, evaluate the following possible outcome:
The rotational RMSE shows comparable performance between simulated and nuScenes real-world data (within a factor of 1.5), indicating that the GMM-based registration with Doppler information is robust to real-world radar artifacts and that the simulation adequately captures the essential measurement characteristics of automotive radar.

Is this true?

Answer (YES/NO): NO